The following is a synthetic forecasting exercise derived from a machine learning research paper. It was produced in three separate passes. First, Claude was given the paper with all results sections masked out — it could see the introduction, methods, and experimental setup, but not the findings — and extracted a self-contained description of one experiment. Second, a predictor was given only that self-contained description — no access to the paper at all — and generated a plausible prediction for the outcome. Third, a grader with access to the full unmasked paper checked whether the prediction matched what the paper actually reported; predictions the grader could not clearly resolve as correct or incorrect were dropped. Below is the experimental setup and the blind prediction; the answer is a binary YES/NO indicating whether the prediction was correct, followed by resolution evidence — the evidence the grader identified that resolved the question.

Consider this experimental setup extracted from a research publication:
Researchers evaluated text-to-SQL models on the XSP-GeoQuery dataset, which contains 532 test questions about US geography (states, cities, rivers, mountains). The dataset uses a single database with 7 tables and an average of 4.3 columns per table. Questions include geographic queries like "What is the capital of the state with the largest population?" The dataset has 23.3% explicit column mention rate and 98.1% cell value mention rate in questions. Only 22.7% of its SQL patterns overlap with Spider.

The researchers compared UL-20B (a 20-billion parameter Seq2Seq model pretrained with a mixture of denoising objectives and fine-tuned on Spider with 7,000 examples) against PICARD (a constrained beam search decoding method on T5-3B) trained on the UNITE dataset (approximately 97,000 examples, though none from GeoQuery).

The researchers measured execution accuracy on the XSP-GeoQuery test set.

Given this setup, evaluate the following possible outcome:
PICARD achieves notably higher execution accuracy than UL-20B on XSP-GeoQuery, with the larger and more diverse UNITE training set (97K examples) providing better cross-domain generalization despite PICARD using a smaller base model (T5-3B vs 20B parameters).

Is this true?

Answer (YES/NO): YES